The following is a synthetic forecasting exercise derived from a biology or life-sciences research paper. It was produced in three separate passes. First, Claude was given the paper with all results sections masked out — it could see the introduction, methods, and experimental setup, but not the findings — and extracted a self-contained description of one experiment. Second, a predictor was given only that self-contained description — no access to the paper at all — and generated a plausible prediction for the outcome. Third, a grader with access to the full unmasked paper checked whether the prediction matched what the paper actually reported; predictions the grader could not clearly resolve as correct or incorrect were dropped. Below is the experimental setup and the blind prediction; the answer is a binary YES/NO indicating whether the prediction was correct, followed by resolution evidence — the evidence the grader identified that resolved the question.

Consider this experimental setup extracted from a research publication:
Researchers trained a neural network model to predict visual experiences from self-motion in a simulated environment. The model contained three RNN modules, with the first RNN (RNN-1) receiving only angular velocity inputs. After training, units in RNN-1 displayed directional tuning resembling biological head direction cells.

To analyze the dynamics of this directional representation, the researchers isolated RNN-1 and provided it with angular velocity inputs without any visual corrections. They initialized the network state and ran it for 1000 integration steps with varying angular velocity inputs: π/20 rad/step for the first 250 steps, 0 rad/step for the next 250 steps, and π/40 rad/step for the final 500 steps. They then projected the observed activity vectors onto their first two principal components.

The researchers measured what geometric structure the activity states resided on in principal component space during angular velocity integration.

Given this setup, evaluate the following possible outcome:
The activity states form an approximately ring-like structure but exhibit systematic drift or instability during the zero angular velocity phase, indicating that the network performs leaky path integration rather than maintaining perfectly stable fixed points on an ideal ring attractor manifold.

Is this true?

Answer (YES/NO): NO